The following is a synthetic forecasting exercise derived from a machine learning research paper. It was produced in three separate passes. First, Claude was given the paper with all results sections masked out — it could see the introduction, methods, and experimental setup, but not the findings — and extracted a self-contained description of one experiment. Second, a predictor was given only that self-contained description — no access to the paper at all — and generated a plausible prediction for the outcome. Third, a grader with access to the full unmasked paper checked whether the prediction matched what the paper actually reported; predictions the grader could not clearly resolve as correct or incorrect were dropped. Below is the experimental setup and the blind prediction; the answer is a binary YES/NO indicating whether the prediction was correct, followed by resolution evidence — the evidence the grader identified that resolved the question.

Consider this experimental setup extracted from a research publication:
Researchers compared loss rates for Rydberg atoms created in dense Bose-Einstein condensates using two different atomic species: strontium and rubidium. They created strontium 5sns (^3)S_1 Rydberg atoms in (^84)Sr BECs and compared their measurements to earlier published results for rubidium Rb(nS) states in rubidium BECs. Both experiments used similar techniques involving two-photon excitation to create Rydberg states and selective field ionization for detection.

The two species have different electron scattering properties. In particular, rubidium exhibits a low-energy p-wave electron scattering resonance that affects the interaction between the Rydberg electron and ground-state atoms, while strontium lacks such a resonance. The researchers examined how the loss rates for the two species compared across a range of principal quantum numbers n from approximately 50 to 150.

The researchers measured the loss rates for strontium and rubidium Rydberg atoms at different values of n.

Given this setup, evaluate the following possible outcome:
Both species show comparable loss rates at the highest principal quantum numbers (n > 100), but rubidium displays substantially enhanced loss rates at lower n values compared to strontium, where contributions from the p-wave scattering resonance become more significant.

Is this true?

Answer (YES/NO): NO